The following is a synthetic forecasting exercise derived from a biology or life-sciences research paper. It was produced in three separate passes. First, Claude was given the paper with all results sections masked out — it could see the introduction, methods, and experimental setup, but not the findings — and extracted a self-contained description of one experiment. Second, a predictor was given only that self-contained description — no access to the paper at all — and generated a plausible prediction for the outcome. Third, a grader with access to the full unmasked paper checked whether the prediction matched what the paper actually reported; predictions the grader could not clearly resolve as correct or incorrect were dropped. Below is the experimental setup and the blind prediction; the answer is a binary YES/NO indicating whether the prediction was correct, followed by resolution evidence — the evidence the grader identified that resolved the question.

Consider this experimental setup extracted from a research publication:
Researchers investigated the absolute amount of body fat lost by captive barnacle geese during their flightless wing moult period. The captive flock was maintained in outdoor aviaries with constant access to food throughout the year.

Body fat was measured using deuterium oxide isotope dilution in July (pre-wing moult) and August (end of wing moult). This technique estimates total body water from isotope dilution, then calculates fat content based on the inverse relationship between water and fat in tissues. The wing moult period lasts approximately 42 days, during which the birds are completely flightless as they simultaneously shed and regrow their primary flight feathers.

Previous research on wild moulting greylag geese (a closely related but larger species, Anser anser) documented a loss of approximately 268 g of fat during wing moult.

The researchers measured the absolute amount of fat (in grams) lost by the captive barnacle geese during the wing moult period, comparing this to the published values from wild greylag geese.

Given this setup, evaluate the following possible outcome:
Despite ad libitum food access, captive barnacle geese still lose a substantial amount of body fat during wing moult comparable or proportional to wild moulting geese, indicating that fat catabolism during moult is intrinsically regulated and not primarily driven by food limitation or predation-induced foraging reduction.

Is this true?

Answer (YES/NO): NO